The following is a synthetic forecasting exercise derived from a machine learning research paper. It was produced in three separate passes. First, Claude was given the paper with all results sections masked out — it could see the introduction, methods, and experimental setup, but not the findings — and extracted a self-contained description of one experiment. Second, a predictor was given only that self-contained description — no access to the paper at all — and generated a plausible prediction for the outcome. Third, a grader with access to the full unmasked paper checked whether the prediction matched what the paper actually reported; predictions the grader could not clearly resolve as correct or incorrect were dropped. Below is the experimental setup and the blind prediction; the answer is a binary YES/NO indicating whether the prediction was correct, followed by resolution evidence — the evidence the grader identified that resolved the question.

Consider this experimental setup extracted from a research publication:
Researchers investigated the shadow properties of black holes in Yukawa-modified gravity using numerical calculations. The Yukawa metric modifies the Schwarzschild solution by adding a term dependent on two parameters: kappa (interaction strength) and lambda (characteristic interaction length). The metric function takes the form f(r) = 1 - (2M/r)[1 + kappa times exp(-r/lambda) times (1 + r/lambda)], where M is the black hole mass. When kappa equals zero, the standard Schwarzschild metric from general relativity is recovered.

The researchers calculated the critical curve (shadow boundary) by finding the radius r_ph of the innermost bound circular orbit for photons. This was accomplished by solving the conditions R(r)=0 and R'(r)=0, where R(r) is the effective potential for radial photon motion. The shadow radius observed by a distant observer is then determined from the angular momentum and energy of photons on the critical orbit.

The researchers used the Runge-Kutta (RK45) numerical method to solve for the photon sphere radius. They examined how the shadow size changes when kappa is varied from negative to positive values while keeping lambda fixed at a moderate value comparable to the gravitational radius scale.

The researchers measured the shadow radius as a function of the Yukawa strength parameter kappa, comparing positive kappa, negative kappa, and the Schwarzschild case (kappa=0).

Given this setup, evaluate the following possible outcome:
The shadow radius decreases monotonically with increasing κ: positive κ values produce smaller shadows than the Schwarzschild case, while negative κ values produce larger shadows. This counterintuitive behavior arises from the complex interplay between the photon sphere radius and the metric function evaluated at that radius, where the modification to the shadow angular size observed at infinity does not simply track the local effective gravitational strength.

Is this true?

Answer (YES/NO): NO